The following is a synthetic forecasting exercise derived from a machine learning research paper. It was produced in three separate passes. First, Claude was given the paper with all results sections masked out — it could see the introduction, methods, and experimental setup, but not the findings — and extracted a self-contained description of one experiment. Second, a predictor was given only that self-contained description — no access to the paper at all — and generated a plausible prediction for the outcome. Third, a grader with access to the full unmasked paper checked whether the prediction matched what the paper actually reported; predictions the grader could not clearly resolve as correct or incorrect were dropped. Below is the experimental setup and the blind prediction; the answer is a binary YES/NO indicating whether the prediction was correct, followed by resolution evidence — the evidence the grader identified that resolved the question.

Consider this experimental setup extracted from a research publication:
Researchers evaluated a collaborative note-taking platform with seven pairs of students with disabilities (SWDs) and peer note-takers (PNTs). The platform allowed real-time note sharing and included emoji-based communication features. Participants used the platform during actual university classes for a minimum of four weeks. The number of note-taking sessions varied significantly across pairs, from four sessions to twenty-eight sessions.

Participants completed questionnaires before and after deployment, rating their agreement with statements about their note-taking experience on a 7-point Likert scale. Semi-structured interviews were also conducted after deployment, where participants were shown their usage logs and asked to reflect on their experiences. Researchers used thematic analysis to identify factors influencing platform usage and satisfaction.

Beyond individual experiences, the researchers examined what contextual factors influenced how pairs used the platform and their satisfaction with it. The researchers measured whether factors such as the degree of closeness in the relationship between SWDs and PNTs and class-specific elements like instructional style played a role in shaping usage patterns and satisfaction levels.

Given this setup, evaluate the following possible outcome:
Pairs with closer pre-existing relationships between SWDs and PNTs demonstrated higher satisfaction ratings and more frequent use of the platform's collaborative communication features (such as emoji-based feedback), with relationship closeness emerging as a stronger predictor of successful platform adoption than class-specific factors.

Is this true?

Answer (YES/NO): NO